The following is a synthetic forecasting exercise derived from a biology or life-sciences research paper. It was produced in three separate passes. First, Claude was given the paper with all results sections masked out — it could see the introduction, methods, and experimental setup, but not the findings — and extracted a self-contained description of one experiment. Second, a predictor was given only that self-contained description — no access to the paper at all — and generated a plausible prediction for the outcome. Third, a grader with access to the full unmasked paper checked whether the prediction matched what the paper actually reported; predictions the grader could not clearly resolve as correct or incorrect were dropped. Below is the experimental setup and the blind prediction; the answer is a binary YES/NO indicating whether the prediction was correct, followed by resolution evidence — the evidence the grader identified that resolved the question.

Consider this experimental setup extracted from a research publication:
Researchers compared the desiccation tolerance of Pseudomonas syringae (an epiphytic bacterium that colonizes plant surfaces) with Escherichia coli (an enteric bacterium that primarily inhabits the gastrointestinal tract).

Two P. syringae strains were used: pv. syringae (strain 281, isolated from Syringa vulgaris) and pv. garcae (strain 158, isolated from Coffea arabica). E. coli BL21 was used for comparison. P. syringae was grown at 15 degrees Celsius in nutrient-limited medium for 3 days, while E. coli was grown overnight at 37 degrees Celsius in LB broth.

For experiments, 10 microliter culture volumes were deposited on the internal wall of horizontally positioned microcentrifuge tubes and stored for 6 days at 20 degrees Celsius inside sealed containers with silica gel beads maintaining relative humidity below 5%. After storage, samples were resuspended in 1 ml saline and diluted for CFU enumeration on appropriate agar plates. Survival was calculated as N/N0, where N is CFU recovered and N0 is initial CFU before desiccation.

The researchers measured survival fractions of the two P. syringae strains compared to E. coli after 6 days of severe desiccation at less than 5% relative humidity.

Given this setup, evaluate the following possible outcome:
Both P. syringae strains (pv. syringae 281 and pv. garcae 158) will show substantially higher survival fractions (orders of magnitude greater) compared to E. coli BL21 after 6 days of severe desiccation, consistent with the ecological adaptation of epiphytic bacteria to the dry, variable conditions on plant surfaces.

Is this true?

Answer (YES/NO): NO